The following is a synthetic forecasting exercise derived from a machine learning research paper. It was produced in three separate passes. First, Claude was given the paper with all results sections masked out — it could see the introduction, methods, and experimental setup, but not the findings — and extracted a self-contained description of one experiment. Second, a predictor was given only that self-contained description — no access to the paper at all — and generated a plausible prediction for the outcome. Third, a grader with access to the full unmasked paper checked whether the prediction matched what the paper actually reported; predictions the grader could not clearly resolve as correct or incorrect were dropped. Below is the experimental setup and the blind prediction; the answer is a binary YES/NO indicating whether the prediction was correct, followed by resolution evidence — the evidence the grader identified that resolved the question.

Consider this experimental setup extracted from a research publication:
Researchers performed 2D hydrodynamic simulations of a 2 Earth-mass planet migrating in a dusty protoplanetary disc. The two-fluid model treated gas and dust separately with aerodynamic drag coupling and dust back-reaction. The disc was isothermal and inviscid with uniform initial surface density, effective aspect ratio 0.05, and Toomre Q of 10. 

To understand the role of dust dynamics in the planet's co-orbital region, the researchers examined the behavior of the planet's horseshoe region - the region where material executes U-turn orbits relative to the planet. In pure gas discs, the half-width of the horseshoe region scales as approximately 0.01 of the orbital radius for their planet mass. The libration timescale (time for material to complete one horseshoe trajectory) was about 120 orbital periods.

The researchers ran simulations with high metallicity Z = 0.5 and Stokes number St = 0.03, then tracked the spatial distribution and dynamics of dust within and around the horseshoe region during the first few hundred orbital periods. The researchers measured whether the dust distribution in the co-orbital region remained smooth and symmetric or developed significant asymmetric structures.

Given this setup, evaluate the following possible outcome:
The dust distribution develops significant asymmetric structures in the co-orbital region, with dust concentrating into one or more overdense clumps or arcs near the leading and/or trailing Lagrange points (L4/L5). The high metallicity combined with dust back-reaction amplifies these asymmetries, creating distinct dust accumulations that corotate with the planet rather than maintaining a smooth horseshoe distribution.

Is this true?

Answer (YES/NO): NO